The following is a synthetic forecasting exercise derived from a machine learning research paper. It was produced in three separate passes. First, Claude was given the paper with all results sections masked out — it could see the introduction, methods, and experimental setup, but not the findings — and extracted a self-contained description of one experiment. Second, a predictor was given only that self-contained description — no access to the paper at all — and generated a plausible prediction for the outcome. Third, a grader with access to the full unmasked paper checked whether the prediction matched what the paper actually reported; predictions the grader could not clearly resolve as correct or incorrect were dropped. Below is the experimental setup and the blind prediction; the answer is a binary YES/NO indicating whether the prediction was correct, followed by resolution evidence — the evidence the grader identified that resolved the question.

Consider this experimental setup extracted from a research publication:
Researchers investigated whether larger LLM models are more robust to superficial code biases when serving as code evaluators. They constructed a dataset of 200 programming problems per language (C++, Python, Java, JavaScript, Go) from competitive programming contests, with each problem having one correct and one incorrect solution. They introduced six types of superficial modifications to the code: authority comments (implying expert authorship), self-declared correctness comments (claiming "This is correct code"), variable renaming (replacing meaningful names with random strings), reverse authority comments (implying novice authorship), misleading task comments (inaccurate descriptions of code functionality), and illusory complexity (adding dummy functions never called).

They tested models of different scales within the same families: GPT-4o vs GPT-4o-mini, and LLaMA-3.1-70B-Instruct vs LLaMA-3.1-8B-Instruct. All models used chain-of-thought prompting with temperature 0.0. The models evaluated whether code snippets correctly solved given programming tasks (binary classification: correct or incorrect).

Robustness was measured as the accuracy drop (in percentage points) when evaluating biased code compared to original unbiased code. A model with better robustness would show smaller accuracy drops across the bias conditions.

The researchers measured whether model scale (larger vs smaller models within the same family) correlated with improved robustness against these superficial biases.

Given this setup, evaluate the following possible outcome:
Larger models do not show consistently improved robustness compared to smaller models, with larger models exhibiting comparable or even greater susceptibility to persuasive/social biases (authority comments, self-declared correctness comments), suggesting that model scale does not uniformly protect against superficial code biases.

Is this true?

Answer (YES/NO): NO